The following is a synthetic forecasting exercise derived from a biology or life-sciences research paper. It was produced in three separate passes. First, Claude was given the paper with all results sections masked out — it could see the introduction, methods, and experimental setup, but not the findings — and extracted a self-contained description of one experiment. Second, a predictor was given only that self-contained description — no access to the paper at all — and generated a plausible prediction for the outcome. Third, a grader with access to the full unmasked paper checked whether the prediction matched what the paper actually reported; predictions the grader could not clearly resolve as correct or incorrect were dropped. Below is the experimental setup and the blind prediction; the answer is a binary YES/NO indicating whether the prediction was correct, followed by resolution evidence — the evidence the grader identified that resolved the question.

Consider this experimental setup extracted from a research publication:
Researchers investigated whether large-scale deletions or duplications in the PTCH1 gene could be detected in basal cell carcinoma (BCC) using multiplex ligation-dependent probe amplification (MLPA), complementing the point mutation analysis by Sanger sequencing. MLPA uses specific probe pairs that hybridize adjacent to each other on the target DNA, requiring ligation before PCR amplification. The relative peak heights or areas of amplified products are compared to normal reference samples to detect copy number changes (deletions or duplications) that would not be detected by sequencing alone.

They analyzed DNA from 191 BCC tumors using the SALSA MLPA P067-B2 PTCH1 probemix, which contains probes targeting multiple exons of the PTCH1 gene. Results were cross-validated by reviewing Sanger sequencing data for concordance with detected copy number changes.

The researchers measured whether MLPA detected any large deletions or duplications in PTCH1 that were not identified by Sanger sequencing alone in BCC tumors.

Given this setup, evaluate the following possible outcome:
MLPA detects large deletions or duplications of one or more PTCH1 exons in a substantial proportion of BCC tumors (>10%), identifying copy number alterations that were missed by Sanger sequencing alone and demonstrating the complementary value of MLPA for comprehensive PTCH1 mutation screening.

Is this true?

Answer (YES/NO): YES